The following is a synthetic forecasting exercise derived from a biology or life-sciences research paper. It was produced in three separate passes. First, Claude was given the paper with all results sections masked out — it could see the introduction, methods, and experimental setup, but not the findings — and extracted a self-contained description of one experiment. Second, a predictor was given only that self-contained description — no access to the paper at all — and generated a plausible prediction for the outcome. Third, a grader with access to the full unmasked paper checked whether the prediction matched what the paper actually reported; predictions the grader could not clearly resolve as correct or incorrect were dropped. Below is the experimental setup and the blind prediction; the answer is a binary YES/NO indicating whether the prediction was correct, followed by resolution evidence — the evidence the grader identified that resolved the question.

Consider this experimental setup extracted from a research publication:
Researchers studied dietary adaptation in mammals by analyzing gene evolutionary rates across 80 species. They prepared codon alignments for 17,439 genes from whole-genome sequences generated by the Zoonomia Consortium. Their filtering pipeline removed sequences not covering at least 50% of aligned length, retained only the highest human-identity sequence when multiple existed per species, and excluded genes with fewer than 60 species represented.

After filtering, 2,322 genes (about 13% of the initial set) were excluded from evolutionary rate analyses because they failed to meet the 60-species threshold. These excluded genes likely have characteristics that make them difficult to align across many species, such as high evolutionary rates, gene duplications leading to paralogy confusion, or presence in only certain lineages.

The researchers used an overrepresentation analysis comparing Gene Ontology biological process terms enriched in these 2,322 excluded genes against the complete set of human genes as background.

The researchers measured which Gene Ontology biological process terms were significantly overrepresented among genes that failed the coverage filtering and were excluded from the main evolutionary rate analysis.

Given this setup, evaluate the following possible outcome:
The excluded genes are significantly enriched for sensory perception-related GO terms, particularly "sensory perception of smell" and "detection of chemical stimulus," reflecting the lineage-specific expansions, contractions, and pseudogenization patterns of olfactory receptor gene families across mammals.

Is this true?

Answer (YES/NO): YES